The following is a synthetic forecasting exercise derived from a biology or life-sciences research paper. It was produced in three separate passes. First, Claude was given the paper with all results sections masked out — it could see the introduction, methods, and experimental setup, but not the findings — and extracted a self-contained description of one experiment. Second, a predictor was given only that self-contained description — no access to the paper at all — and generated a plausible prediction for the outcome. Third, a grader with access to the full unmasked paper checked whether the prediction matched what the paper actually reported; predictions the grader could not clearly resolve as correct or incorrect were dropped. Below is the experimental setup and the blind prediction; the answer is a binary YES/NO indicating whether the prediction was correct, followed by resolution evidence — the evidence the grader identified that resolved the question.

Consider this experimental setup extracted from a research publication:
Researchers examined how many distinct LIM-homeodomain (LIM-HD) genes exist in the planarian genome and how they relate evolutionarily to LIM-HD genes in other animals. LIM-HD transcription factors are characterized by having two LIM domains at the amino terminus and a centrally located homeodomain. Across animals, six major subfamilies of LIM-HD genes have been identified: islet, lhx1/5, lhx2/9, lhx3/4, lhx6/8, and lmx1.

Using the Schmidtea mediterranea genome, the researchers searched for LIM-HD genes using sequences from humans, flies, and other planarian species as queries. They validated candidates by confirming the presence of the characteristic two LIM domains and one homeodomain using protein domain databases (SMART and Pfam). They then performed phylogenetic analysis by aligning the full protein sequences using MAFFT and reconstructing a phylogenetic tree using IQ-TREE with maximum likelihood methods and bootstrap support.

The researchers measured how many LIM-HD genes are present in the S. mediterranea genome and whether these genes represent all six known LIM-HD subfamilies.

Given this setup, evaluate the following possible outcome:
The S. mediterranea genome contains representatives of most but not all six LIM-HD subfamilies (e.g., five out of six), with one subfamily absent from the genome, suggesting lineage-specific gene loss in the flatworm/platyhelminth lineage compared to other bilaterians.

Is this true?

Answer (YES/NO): NO